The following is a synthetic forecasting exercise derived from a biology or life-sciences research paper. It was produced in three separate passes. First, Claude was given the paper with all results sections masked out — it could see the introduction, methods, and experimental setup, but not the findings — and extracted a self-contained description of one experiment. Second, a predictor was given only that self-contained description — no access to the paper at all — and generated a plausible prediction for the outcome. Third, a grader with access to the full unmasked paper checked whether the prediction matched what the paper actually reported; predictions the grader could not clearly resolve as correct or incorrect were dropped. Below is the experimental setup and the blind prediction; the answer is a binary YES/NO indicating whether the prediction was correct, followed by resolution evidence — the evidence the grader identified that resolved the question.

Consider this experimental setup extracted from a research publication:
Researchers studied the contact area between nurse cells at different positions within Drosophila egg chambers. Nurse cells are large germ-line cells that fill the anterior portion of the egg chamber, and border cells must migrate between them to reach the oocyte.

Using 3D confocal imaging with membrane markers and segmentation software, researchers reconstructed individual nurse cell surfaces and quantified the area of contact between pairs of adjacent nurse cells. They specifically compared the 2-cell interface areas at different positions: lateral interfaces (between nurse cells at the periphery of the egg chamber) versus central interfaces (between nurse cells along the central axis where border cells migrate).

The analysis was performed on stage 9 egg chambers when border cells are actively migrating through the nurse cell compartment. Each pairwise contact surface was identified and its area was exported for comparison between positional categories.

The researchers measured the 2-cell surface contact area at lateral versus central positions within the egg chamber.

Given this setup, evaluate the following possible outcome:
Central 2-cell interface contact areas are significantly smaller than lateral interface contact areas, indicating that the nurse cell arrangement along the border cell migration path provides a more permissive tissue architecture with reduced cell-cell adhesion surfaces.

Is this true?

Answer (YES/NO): YES